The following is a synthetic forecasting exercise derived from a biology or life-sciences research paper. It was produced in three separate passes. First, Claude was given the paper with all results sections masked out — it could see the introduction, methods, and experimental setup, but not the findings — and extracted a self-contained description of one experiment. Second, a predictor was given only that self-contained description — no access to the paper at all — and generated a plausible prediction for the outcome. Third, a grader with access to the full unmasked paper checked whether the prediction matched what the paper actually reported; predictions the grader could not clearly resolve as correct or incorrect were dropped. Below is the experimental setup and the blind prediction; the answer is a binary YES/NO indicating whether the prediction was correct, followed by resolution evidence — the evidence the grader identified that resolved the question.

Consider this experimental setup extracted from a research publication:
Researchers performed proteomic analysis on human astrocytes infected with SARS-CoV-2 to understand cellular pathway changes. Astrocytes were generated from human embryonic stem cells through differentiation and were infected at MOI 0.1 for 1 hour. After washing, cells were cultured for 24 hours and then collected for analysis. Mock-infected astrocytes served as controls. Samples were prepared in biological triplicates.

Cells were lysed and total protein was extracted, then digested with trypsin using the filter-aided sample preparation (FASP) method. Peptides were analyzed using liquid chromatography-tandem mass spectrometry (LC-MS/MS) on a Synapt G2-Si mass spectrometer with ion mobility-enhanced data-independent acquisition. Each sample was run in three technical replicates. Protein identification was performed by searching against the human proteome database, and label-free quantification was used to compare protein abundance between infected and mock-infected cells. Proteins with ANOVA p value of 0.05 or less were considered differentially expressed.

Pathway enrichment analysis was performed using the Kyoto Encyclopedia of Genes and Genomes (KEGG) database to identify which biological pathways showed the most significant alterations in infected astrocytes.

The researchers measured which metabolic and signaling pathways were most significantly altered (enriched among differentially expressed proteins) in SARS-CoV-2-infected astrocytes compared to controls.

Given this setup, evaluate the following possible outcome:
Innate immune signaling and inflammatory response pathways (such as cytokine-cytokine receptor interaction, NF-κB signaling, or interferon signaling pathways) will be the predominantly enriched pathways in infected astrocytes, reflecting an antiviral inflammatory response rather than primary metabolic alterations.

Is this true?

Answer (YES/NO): NO